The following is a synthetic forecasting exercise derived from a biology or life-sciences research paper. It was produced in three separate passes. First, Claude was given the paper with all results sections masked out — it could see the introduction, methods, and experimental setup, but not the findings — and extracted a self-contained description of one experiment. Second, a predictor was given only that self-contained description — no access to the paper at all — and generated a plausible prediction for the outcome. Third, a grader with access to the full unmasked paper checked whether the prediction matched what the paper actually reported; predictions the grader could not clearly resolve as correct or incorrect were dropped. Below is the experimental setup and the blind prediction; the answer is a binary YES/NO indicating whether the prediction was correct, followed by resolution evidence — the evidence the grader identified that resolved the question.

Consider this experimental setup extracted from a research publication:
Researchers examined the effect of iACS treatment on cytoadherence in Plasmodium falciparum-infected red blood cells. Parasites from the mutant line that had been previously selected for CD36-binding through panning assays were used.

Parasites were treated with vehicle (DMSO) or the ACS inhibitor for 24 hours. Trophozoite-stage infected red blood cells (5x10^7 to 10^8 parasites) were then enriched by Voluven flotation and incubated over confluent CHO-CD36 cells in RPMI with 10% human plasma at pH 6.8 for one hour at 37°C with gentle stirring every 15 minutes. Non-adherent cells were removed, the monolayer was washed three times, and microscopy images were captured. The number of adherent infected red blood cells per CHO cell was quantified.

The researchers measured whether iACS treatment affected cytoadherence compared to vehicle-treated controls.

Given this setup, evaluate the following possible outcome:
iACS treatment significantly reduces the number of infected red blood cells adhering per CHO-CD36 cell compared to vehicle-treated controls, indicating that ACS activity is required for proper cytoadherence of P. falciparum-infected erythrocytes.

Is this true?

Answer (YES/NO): YES